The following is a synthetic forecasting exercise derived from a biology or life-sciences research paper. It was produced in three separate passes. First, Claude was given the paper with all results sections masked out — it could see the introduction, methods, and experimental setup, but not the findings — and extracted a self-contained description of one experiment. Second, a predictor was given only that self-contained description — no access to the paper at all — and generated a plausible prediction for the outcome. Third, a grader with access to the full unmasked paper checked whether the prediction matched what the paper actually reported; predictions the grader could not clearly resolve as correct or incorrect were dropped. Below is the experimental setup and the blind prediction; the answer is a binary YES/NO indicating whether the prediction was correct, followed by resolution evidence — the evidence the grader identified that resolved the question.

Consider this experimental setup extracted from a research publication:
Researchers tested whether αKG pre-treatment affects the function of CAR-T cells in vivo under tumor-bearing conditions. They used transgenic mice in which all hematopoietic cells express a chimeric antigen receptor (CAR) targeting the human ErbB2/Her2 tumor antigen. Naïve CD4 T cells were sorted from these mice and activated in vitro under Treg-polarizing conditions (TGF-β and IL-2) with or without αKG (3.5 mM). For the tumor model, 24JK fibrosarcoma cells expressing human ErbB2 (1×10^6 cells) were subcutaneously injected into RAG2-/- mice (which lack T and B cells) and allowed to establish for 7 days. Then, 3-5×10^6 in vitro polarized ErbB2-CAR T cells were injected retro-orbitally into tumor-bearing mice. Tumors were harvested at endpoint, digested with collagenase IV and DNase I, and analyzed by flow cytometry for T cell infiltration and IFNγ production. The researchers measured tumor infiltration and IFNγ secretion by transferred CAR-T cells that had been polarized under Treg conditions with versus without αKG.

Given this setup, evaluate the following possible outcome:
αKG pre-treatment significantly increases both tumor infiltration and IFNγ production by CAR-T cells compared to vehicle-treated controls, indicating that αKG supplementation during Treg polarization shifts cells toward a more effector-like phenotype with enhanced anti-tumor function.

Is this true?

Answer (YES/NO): YES